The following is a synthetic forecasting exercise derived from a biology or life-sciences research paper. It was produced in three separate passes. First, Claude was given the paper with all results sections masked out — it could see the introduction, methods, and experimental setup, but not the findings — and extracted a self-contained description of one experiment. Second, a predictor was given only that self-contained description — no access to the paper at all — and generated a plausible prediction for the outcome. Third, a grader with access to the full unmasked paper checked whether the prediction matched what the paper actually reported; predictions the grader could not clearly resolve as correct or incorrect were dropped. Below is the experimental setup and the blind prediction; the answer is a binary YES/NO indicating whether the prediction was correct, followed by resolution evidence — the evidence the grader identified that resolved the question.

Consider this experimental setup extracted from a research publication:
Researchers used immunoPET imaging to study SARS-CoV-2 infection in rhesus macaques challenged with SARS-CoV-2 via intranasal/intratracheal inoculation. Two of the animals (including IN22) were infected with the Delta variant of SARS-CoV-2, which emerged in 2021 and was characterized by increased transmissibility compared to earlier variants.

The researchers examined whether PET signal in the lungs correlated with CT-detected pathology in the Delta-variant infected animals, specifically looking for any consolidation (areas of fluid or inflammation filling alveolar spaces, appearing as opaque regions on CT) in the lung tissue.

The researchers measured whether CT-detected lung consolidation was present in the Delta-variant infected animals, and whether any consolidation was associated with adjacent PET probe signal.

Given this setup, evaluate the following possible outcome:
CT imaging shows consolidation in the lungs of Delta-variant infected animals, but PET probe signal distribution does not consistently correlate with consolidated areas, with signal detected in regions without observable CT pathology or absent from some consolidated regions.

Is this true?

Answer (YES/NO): NO